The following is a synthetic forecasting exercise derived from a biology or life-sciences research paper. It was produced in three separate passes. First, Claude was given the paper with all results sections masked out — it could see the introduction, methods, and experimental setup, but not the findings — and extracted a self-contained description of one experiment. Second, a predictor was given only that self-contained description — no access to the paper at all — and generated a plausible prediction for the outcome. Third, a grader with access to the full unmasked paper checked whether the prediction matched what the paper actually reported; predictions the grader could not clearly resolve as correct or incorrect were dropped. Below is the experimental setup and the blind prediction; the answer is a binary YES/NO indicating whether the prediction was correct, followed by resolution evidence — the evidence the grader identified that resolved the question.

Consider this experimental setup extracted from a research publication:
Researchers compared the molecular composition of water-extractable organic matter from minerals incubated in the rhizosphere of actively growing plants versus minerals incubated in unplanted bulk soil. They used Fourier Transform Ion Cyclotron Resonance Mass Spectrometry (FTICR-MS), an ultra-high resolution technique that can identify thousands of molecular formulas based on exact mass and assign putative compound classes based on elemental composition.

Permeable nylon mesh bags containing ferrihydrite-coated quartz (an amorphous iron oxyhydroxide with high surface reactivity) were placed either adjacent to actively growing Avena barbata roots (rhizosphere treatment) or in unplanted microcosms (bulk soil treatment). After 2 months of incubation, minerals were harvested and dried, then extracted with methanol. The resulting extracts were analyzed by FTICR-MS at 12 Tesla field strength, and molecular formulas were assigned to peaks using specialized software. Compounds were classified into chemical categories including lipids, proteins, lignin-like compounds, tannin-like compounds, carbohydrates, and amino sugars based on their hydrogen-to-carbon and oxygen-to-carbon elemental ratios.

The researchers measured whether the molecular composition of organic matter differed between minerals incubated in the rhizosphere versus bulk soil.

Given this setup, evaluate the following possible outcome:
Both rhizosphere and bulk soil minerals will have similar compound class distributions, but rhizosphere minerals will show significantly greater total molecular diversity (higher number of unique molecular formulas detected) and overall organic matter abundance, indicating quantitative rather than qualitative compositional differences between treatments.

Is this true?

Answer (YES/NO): NO